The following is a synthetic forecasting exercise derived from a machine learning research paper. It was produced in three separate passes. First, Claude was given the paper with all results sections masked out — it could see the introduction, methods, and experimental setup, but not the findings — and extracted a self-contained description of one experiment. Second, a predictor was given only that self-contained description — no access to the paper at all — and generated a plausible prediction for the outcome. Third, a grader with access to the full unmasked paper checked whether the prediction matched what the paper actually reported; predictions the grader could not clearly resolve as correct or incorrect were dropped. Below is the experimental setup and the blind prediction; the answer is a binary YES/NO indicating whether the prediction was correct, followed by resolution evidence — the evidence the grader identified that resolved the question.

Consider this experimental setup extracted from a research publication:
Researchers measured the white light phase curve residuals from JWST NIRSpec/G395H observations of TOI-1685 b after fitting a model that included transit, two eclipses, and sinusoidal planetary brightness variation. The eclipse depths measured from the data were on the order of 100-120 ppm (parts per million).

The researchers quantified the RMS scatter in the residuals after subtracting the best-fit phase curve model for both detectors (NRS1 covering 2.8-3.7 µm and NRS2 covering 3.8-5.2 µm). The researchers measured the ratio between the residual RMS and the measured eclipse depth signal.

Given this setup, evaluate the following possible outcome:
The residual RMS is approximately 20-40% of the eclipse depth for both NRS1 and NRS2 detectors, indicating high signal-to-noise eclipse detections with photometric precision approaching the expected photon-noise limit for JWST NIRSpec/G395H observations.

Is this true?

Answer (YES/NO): NO